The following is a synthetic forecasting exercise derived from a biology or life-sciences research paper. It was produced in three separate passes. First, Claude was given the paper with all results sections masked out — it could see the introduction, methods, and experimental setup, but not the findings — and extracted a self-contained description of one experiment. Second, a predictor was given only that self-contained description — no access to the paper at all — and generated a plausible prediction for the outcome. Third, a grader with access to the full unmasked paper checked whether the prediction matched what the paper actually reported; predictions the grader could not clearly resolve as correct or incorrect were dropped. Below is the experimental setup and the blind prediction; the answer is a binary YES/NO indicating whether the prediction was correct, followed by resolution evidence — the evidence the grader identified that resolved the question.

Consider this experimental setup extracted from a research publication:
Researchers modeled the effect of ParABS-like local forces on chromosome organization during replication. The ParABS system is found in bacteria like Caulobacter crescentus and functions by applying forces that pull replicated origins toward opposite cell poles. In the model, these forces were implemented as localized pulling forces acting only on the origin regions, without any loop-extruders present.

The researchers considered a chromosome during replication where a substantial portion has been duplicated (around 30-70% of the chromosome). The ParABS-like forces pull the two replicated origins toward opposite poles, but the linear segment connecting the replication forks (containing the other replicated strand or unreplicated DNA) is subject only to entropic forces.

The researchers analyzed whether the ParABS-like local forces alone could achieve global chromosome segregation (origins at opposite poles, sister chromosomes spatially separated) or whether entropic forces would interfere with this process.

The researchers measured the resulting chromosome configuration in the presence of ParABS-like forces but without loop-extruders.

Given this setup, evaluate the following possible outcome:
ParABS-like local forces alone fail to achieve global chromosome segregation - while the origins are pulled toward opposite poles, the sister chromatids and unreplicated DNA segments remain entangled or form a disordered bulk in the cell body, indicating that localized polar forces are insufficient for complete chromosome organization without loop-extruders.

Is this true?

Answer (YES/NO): NO